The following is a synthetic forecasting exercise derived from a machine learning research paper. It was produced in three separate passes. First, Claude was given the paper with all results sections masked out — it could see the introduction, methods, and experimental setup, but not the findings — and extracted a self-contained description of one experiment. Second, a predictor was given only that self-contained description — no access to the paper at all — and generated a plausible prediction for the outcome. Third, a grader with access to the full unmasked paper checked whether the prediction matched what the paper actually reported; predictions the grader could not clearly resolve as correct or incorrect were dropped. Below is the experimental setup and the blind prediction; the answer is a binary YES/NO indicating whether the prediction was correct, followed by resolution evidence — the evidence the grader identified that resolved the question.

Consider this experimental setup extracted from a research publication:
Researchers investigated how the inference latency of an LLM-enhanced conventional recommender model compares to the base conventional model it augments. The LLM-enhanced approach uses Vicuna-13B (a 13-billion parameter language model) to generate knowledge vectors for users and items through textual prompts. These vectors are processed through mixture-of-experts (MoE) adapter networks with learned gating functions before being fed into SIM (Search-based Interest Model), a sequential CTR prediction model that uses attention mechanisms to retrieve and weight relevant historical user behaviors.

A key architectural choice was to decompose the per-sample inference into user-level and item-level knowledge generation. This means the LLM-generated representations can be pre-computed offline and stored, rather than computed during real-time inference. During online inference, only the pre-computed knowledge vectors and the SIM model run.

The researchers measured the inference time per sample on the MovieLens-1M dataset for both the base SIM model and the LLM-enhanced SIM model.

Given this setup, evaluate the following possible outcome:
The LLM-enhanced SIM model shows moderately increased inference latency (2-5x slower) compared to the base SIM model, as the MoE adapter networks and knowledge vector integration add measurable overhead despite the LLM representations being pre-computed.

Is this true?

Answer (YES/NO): NO